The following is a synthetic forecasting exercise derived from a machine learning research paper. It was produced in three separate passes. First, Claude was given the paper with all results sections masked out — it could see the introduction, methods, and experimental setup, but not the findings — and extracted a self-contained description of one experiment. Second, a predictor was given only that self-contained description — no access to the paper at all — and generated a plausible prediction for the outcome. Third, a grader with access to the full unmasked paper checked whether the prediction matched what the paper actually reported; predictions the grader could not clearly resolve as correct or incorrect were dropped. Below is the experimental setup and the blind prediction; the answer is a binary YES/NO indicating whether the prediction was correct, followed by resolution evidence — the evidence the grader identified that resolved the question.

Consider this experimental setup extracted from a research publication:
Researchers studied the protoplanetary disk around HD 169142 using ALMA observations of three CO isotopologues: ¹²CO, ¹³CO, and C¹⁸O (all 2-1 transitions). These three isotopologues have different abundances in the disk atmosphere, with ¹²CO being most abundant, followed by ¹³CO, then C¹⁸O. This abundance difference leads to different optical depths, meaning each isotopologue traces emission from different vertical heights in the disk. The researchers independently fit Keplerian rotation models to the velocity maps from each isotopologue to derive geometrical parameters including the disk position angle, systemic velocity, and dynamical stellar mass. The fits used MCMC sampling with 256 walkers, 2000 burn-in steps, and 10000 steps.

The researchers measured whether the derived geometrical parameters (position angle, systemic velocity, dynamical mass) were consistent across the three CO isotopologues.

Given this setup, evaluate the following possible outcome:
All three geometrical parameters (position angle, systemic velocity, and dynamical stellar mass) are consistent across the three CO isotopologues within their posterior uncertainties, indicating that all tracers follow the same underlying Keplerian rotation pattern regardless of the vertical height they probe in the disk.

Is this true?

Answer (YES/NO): YES